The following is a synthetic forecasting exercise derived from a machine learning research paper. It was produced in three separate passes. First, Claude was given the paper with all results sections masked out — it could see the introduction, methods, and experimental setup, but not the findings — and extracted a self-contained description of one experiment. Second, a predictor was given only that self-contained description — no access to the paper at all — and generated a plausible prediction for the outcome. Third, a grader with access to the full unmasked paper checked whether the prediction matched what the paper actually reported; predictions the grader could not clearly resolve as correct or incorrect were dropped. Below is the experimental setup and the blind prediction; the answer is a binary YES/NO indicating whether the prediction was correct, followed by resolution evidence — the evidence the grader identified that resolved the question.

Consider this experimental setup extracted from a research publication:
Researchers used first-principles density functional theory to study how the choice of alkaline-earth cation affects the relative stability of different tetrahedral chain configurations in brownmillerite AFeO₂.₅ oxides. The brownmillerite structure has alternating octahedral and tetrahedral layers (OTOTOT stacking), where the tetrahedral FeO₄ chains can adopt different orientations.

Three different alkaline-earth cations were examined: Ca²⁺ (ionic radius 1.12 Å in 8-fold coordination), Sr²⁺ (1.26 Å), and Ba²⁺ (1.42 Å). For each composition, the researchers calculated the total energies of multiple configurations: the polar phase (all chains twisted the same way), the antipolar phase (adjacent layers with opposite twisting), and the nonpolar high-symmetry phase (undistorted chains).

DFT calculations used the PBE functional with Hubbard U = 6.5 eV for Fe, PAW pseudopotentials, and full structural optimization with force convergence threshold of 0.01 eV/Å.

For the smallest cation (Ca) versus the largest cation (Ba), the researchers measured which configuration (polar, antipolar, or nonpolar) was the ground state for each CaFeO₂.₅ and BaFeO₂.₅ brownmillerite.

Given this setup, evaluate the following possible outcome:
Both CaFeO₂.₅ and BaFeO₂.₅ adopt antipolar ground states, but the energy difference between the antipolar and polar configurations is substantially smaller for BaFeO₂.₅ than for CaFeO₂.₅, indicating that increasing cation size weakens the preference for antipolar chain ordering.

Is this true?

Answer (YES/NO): YES